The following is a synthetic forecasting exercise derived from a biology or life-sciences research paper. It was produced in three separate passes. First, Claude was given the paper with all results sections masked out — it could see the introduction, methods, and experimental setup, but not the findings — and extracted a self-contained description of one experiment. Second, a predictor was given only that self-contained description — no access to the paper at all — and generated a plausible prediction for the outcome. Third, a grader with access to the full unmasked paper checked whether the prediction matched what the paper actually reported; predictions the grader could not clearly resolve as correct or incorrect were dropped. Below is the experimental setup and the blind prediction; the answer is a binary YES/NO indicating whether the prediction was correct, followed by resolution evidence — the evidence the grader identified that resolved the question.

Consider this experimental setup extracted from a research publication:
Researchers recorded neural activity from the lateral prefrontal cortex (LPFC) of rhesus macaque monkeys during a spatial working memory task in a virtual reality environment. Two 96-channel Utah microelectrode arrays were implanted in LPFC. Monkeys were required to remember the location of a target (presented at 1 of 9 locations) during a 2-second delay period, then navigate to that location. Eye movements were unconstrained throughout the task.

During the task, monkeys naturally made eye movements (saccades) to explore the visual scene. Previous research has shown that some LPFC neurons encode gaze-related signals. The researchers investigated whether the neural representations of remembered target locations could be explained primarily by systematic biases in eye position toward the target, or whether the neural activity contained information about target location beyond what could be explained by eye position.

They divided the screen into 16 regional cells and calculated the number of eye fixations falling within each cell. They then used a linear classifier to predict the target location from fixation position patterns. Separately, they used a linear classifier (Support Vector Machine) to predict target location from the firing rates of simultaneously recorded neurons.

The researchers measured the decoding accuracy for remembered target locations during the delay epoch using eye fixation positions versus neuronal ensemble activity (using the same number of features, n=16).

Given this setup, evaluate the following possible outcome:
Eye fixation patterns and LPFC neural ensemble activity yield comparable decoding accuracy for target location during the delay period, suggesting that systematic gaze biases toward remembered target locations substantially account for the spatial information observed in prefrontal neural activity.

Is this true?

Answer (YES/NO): NO